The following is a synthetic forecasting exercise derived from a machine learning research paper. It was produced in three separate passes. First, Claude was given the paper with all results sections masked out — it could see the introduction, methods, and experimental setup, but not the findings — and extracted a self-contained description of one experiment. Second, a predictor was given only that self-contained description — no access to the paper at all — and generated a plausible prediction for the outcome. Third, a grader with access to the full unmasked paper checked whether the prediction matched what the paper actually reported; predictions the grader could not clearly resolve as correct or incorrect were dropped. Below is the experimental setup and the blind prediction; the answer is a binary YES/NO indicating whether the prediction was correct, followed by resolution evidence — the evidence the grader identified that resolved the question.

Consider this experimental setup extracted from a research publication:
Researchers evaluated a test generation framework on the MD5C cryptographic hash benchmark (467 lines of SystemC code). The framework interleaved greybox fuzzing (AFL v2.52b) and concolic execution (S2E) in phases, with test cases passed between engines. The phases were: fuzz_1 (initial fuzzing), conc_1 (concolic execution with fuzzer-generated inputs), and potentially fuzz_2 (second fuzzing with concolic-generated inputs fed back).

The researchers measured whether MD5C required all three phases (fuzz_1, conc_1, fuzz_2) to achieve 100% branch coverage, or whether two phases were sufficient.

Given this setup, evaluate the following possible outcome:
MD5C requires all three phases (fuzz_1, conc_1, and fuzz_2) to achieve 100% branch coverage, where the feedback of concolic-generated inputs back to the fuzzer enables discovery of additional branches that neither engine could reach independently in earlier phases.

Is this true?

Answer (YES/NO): YES